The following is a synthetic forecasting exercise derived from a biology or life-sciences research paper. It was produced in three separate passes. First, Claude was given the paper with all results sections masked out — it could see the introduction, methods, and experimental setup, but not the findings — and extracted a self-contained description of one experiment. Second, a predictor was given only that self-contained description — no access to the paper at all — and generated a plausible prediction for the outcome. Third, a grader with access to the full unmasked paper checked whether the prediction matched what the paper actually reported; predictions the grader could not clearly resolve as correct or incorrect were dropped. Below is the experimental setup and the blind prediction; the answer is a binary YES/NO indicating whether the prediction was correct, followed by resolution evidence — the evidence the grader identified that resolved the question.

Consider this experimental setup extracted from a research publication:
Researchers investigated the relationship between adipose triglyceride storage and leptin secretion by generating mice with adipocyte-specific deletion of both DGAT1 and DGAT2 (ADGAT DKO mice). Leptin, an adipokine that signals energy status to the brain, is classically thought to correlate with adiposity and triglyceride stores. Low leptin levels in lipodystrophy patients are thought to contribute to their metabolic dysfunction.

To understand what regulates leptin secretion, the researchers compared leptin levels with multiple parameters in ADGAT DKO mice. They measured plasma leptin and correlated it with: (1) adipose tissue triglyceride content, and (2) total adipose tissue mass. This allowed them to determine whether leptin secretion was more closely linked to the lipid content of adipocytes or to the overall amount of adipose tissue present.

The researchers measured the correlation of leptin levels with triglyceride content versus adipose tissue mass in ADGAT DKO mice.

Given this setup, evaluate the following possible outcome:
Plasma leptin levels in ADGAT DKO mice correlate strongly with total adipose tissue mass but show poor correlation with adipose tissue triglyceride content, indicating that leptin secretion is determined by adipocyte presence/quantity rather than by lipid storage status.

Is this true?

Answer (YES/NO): YES